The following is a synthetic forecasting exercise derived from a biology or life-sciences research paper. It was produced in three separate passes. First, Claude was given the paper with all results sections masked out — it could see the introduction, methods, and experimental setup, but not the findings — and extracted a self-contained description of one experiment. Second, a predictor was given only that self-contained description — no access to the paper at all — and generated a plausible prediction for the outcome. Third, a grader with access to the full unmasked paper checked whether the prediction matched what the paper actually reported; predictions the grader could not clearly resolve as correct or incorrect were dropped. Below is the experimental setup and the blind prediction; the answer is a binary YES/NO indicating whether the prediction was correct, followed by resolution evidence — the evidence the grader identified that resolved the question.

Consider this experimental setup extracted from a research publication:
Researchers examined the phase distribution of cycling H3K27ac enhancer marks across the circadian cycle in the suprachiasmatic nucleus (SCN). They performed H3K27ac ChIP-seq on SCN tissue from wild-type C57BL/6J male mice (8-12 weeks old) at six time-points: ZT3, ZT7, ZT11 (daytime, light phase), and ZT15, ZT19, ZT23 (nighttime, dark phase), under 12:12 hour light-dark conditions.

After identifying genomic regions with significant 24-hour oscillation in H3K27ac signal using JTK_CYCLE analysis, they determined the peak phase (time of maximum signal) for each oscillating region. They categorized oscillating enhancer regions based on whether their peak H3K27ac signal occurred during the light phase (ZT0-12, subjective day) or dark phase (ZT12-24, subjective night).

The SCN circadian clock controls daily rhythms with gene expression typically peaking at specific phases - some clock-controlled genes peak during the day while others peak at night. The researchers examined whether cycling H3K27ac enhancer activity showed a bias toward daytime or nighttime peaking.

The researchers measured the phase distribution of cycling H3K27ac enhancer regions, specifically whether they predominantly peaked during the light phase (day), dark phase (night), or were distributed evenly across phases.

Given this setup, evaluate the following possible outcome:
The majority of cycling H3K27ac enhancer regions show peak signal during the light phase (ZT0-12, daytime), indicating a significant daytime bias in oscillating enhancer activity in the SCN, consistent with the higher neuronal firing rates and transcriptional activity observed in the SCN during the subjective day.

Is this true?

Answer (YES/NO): NO